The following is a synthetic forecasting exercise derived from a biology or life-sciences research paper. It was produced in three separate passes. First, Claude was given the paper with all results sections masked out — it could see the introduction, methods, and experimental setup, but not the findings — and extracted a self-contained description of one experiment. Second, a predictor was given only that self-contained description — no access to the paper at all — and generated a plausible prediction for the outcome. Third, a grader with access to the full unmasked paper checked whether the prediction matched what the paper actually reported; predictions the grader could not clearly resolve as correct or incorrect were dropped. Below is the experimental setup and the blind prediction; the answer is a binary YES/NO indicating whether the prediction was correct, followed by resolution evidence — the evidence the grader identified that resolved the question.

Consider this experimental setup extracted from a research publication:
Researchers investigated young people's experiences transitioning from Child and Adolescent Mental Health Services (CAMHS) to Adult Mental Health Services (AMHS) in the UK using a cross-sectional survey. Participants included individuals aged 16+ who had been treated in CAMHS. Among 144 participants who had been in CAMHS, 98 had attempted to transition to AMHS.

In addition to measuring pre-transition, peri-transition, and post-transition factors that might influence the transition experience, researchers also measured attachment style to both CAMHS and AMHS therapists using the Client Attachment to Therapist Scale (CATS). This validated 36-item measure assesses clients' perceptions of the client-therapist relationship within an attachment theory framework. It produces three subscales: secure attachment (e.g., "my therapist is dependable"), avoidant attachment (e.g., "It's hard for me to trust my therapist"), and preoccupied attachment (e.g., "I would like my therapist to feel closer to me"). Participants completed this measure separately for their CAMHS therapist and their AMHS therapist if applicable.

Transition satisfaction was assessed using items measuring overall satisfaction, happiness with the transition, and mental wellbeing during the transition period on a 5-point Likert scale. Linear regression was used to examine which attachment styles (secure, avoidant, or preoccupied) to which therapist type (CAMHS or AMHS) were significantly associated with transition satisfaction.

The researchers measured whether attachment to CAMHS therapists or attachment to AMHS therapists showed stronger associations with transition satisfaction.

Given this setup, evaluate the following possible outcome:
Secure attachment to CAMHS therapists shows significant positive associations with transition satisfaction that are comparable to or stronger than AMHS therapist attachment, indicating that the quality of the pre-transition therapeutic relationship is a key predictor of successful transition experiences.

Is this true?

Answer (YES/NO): NO